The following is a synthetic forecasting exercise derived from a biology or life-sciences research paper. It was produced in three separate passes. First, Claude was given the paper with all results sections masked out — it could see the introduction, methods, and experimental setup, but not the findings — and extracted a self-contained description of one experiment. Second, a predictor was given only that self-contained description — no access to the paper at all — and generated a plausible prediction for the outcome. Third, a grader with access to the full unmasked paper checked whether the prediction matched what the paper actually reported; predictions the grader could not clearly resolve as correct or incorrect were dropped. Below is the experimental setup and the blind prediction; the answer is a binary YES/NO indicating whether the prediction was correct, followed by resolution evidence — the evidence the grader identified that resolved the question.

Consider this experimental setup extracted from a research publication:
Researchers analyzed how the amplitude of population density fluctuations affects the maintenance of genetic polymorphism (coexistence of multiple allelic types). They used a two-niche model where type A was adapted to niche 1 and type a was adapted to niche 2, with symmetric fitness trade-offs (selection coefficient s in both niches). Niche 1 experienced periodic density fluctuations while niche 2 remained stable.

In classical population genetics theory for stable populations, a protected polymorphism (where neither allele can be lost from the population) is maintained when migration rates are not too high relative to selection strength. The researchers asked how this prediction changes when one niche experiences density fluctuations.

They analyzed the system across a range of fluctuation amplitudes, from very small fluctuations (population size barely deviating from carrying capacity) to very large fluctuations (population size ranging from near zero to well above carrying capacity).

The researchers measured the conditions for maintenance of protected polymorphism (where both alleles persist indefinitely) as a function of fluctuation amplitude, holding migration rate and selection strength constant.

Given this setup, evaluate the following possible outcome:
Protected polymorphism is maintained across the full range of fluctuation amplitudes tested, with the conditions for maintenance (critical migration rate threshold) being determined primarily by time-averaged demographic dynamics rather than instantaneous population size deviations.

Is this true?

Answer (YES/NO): NO